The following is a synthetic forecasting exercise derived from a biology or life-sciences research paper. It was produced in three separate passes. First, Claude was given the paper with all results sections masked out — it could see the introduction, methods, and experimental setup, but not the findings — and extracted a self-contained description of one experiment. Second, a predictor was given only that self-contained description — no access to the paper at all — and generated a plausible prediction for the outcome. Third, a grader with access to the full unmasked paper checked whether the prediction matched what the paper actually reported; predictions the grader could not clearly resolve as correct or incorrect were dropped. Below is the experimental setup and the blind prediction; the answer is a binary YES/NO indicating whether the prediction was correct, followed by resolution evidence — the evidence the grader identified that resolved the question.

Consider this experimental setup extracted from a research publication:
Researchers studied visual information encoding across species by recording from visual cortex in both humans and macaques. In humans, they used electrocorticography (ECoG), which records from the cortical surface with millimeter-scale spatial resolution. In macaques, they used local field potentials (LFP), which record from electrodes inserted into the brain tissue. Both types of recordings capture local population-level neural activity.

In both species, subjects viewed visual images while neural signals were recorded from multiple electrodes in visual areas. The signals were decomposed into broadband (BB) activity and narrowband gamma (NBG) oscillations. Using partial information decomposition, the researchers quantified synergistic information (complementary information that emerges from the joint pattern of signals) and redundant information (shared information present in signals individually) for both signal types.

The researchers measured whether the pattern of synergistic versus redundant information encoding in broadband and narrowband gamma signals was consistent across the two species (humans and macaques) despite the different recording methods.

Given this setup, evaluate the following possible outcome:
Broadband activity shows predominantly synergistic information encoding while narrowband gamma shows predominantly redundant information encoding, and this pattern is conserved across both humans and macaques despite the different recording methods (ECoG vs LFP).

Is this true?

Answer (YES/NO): YES